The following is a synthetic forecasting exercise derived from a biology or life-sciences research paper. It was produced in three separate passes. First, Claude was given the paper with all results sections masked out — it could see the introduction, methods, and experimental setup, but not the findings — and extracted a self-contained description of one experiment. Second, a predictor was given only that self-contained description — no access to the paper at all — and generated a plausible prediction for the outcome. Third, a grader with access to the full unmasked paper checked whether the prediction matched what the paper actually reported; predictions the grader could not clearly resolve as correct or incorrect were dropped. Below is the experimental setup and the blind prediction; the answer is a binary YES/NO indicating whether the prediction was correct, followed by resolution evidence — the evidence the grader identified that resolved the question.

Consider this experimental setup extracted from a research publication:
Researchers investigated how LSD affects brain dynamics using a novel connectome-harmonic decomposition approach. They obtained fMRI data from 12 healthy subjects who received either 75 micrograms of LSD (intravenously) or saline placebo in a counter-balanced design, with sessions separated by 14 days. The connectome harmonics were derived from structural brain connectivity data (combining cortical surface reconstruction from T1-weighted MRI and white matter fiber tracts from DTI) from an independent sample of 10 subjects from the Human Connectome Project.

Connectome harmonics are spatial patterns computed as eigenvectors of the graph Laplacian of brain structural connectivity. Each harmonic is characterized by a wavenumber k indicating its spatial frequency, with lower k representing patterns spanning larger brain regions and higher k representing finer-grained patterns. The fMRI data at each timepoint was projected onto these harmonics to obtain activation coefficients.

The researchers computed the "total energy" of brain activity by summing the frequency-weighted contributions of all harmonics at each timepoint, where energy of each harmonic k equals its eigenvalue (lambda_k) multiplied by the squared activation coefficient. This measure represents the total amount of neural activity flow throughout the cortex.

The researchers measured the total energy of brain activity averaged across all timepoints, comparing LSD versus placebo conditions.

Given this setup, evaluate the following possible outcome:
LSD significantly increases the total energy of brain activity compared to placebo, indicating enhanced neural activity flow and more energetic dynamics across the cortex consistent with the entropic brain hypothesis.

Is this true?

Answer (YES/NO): YES